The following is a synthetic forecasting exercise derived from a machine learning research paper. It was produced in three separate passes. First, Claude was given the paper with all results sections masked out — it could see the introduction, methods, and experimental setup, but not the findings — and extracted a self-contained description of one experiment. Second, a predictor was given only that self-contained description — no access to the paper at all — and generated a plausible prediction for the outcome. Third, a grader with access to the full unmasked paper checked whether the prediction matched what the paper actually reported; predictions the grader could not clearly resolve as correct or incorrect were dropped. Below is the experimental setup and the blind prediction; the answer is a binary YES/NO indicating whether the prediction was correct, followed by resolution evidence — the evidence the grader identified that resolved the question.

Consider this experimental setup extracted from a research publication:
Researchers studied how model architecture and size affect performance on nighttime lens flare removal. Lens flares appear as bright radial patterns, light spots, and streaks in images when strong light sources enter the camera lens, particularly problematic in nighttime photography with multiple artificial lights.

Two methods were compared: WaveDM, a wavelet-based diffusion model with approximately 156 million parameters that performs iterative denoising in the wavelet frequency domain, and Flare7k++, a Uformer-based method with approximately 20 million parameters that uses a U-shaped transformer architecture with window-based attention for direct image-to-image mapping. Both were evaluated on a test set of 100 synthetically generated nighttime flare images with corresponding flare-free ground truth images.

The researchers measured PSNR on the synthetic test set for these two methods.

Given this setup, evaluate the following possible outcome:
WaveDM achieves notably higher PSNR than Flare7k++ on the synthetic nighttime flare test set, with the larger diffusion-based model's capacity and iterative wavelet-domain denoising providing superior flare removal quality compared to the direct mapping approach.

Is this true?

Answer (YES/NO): NO